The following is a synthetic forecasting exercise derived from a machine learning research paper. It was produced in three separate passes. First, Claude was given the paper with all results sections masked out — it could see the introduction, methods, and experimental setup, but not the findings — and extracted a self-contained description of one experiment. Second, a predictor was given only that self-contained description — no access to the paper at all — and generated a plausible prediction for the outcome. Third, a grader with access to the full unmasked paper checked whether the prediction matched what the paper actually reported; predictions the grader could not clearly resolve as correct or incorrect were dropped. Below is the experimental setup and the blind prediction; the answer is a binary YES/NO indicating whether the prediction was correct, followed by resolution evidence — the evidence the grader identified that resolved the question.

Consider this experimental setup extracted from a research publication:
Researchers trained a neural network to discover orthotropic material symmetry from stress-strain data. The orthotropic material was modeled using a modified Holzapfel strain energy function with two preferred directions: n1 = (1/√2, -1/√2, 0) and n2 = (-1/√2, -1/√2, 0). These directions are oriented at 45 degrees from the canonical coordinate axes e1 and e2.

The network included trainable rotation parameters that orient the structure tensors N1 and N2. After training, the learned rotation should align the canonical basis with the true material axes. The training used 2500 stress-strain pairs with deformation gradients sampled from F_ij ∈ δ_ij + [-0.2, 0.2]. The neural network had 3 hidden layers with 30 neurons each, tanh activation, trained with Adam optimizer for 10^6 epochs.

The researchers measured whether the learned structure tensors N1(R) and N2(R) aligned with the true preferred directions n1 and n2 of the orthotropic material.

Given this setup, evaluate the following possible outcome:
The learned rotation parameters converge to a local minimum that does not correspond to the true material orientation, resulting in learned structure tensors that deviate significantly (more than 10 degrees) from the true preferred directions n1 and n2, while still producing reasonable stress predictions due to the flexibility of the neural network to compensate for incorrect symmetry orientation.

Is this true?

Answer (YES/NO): NO